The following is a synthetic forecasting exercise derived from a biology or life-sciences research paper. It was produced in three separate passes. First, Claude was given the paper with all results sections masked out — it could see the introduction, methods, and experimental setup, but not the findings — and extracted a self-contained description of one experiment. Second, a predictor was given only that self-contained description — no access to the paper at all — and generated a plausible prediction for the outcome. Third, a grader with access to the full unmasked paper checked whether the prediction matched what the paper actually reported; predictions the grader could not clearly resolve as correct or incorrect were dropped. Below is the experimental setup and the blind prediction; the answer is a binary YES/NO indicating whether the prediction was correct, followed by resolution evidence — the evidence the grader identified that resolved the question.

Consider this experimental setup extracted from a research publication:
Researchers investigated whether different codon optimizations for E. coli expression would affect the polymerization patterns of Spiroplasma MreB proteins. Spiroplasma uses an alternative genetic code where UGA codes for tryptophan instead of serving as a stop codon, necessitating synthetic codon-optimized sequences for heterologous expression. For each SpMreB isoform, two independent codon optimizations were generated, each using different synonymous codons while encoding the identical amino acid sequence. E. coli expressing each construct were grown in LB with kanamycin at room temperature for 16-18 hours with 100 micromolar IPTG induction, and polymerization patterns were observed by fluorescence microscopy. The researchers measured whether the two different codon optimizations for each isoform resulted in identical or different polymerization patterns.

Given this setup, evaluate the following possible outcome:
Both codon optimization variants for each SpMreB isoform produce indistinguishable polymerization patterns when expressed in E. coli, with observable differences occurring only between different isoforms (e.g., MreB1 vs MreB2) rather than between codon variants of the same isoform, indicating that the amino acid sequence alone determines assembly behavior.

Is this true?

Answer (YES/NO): YES